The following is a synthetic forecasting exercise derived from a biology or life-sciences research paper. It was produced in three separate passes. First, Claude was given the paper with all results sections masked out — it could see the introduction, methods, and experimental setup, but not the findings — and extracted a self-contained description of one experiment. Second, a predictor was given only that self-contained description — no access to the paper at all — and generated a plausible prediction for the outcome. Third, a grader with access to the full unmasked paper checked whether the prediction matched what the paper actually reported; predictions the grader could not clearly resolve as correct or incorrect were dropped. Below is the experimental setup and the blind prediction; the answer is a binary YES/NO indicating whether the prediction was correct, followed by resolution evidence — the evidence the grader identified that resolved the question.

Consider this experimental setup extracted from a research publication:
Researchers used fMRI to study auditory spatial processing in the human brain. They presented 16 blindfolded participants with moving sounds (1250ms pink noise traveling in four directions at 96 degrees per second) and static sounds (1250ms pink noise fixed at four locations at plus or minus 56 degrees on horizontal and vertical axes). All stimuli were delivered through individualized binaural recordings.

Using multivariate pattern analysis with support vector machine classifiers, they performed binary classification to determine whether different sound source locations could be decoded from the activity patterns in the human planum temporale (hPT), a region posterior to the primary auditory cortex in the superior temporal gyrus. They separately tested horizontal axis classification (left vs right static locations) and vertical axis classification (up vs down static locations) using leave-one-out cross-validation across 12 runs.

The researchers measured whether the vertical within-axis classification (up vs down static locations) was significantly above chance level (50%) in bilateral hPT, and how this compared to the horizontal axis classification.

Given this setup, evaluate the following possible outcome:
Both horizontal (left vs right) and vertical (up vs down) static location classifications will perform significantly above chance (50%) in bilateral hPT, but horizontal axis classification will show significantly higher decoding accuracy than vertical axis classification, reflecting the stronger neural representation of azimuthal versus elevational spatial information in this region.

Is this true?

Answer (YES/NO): NO